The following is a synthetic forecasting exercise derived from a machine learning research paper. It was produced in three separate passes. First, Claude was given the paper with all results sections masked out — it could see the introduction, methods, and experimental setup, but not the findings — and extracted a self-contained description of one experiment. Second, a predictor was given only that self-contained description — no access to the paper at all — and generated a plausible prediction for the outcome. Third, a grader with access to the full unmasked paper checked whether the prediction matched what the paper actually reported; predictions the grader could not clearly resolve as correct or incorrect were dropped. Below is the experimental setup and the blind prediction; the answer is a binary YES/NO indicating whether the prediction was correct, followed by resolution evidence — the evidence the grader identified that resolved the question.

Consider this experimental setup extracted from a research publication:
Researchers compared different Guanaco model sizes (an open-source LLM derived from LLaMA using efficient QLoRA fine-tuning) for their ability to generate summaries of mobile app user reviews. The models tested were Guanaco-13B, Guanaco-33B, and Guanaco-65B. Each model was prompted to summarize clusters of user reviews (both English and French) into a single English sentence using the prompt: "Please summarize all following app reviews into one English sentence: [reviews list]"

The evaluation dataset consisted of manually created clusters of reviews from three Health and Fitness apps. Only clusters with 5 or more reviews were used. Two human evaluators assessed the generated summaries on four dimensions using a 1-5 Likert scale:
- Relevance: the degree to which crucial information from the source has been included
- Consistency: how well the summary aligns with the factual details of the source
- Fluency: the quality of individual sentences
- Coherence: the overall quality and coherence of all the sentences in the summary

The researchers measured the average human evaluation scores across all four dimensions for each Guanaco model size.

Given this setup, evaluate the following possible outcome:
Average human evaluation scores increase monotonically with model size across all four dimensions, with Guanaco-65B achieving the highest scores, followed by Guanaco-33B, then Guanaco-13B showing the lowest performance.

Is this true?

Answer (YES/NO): NO